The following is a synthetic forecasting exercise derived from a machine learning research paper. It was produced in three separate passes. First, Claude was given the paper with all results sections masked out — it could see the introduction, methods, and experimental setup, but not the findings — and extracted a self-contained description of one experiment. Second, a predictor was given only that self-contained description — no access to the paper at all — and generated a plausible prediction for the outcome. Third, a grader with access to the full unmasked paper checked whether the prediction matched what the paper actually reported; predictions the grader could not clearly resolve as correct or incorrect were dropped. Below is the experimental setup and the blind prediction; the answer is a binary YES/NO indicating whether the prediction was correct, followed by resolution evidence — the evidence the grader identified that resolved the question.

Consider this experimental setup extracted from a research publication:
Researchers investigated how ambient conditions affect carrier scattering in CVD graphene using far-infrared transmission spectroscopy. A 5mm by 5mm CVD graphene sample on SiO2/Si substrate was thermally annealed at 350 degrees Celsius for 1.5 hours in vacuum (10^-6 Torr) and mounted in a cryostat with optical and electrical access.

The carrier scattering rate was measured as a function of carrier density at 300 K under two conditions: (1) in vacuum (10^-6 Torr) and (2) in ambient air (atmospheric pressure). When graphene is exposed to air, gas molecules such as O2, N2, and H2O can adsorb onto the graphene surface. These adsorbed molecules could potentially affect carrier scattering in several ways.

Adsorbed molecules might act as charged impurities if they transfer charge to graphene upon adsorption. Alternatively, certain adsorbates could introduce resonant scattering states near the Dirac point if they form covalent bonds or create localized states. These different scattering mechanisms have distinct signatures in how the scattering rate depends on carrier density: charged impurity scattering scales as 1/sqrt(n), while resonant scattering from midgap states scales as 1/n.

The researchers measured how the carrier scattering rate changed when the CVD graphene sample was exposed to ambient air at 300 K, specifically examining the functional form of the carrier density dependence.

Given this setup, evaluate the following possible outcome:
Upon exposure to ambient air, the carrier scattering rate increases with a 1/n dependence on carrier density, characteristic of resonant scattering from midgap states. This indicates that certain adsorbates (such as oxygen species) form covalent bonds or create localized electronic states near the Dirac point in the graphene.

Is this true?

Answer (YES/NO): NO